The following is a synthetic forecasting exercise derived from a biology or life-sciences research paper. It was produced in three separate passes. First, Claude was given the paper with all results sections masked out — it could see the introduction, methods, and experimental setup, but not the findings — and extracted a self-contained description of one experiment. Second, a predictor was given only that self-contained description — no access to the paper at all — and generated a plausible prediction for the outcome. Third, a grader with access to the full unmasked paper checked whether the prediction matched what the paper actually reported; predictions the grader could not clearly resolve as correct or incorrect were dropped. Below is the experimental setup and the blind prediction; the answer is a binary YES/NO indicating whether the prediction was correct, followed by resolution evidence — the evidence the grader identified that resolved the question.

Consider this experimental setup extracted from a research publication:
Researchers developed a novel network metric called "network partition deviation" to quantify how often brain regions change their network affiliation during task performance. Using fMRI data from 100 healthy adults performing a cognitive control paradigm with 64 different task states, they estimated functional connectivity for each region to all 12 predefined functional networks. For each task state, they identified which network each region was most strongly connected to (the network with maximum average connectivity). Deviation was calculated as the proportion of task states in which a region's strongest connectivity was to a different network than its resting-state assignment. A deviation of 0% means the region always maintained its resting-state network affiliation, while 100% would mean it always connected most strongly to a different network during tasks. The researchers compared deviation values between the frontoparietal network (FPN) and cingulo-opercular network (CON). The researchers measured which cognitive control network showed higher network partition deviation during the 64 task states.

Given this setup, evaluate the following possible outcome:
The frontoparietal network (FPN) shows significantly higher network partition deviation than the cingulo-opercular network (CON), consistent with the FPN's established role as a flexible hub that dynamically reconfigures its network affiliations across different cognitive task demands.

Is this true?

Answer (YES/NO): NO